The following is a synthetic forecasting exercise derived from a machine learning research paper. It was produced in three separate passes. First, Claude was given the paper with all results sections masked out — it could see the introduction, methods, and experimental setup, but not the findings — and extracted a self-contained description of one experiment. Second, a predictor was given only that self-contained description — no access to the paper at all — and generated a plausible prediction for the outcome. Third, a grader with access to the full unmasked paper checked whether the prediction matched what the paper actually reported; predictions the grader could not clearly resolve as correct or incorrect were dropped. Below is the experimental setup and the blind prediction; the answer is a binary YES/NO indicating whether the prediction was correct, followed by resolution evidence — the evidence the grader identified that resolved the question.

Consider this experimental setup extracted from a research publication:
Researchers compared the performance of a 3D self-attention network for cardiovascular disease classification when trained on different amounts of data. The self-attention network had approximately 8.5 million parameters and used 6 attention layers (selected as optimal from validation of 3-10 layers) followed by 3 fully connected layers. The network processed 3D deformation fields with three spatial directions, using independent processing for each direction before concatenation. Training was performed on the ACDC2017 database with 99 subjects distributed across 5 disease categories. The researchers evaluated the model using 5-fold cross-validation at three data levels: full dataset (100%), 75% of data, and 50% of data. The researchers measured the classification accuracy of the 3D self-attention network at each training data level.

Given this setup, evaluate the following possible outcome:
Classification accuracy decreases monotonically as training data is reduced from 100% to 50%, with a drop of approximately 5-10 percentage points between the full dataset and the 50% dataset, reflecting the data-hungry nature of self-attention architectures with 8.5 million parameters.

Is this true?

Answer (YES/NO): NO